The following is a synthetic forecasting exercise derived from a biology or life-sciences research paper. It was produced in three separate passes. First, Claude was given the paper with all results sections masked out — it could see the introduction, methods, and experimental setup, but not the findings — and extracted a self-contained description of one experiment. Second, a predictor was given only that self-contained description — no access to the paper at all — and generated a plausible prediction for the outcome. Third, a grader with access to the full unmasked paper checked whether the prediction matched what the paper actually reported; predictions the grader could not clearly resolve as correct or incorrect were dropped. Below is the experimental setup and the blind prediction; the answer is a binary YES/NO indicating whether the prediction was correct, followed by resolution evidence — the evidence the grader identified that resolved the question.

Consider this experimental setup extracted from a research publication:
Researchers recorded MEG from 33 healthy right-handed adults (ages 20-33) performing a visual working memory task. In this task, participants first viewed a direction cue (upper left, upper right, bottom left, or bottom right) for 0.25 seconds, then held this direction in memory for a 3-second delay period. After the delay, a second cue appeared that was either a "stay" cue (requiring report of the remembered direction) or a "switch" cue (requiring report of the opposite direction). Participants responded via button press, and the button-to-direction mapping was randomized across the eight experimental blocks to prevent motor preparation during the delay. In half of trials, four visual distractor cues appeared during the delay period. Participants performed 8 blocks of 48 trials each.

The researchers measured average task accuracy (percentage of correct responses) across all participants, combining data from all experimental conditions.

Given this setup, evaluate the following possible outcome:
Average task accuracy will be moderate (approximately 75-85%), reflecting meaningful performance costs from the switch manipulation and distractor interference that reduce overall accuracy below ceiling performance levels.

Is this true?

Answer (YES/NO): NO